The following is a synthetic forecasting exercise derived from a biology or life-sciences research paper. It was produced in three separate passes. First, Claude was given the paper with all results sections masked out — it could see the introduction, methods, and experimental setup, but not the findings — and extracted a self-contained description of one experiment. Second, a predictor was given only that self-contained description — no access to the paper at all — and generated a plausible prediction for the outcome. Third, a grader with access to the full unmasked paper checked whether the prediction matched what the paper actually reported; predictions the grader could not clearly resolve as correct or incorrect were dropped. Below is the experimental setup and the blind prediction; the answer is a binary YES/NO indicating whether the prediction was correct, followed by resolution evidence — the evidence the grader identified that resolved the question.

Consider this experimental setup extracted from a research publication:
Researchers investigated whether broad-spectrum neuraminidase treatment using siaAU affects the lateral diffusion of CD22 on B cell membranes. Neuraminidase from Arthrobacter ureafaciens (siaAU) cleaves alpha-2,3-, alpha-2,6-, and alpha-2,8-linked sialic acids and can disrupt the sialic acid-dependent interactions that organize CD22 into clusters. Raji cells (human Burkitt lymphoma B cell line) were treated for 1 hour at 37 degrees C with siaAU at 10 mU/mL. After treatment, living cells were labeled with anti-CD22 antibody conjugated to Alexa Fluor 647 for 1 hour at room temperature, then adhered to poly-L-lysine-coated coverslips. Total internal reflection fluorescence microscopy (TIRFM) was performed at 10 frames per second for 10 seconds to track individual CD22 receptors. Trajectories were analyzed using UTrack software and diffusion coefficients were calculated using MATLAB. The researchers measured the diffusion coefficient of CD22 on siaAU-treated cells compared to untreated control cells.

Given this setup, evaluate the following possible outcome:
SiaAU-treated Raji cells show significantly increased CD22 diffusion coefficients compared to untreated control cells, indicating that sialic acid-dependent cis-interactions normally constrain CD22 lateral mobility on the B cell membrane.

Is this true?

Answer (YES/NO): NO